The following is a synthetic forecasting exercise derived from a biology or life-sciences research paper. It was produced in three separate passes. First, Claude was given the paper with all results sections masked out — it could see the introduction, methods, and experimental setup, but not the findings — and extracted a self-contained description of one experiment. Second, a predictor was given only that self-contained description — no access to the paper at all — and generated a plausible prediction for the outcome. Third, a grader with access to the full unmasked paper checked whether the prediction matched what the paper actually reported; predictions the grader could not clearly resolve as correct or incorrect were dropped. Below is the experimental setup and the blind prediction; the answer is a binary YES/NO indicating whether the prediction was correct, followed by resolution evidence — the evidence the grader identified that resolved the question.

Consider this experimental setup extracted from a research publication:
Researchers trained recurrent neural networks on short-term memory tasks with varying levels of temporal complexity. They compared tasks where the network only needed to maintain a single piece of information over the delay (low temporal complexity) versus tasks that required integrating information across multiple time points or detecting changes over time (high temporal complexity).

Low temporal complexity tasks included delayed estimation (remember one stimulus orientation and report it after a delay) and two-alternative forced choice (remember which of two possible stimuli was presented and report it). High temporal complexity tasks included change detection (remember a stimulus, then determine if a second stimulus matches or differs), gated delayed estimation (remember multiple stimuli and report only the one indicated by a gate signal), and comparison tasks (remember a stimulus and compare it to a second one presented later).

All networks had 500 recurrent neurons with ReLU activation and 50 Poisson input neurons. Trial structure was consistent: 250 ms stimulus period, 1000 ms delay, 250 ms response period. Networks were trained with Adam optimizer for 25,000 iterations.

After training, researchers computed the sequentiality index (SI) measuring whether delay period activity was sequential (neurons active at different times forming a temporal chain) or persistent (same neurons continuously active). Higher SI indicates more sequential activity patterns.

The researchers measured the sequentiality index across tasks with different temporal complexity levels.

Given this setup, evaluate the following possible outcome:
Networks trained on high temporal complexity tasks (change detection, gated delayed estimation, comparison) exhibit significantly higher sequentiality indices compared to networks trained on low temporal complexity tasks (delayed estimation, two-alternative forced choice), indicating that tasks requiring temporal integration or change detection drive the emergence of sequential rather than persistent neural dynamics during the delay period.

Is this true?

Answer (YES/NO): YES